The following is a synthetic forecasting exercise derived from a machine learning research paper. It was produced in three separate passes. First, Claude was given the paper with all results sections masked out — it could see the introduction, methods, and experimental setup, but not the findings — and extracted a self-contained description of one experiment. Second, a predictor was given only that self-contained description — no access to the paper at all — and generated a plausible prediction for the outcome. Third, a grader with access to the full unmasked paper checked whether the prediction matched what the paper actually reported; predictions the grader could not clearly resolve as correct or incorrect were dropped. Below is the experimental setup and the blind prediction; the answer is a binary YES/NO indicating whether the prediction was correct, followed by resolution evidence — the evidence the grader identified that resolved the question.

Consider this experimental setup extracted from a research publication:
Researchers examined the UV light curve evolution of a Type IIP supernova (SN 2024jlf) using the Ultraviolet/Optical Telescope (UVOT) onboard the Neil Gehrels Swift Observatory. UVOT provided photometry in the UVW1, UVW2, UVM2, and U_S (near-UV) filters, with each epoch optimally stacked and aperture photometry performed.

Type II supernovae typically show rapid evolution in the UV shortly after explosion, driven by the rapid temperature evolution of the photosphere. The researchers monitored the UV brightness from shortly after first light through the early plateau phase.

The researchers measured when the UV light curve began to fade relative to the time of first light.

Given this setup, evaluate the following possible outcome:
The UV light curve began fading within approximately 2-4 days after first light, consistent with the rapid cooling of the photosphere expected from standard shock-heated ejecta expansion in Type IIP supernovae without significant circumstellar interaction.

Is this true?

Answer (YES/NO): NO